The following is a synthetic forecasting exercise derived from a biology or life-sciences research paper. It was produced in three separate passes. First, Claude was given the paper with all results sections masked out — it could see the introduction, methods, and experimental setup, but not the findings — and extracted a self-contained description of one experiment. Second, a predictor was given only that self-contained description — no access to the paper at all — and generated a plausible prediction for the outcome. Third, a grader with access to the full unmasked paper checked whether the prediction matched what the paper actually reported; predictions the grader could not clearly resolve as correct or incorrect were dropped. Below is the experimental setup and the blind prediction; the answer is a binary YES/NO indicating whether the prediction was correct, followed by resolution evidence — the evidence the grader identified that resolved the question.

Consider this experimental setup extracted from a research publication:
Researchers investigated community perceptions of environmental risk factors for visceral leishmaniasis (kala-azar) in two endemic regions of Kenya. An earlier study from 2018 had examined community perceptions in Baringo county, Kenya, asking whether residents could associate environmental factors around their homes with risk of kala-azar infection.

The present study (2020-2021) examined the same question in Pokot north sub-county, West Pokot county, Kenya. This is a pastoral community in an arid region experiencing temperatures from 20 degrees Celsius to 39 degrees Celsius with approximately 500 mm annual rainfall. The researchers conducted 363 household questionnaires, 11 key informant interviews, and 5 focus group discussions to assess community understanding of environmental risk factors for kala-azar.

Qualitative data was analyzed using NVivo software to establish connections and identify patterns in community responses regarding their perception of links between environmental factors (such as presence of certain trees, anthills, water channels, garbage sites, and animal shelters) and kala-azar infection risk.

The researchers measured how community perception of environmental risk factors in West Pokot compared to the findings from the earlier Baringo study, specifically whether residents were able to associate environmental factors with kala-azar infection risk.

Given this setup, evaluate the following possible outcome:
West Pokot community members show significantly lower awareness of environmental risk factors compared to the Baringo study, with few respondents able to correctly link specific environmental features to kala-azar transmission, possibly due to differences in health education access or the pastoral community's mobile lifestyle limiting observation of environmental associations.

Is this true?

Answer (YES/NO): NO